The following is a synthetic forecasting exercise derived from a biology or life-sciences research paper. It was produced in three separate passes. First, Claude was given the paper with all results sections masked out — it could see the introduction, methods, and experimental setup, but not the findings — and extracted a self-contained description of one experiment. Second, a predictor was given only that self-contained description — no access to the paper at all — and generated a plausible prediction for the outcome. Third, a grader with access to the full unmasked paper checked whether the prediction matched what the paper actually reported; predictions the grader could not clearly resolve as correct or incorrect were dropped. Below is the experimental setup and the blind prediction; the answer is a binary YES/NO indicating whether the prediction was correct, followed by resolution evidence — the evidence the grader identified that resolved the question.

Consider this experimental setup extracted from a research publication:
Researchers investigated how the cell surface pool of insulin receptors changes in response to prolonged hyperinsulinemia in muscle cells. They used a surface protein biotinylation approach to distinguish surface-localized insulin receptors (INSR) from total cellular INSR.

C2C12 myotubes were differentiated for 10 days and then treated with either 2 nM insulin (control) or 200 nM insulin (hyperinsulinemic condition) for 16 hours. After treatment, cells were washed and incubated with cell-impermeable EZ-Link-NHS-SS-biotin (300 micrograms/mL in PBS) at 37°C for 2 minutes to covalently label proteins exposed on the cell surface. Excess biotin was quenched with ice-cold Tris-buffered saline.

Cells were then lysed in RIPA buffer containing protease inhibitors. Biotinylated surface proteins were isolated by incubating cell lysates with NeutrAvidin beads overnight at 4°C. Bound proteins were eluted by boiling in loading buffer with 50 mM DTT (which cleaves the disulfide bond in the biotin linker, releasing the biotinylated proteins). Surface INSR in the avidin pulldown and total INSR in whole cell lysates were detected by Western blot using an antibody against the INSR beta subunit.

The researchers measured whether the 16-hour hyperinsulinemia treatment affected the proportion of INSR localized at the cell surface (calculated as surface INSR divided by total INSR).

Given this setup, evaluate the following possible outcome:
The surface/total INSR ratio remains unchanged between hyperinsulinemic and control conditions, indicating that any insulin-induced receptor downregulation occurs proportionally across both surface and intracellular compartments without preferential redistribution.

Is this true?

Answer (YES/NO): YES